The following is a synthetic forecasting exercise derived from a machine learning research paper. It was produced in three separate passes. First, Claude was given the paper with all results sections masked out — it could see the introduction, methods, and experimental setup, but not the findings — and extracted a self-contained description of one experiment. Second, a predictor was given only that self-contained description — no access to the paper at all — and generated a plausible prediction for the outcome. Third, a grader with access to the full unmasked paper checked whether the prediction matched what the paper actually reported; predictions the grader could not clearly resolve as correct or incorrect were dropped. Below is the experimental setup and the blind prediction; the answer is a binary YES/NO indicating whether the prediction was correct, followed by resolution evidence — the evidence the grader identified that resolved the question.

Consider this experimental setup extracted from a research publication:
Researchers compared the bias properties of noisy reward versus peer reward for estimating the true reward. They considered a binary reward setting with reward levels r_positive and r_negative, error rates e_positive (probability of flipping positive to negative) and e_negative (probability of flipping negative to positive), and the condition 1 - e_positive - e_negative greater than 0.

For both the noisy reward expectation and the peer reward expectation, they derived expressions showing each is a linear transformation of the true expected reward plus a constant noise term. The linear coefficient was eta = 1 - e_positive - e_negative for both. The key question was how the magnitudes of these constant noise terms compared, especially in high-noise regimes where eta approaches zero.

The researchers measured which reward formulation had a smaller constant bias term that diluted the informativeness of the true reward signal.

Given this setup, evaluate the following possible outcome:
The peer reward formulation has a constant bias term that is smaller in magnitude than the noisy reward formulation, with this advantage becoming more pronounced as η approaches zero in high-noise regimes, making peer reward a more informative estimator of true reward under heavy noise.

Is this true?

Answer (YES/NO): YES